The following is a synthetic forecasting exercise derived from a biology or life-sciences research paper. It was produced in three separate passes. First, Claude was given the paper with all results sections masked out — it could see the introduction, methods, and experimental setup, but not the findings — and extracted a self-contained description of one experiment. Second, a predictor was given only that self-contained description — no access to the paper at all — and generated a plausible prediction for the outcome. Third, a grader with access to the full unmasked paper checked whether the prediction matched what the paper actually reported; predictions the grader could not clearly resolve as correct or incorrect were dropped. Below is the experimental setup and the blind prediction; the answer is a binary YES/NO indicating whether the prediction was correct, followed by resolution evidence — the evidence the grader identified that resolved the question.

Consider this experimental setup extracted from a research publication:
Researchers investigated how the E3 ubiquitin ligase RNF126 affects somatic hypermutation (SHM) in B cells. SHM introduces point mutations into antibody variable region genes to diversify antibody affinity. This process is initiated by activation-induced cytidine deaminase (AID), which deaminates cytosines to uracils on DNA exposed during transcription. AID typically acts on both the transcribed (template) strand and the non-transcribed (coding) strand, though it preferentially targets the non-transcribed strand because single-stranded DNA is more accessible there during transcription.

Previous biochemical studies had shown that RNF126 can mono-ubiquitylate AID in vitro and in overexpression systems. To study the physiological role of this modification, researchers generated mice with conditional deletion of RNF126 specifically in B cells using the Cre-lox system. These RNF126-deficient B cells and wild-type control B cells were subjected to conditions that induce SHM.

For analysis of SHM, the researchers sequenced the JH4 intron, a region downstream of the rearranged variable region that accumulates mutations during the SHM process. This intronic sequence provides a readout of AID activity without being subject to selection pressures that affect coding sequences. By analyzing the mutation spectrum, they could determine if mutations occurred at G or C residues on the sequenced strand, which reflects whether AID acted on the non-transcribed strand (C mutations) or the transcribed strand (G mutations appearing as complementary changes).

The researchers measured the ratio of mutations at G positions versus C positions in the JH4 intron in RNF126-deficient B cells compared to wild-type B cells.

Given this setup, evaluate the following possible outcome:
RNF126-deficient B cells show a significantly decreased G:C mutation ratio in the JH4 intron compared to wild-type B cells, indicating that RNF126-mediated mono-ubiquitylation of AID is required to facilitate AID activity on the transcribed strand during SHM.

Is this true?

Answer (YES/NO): NO